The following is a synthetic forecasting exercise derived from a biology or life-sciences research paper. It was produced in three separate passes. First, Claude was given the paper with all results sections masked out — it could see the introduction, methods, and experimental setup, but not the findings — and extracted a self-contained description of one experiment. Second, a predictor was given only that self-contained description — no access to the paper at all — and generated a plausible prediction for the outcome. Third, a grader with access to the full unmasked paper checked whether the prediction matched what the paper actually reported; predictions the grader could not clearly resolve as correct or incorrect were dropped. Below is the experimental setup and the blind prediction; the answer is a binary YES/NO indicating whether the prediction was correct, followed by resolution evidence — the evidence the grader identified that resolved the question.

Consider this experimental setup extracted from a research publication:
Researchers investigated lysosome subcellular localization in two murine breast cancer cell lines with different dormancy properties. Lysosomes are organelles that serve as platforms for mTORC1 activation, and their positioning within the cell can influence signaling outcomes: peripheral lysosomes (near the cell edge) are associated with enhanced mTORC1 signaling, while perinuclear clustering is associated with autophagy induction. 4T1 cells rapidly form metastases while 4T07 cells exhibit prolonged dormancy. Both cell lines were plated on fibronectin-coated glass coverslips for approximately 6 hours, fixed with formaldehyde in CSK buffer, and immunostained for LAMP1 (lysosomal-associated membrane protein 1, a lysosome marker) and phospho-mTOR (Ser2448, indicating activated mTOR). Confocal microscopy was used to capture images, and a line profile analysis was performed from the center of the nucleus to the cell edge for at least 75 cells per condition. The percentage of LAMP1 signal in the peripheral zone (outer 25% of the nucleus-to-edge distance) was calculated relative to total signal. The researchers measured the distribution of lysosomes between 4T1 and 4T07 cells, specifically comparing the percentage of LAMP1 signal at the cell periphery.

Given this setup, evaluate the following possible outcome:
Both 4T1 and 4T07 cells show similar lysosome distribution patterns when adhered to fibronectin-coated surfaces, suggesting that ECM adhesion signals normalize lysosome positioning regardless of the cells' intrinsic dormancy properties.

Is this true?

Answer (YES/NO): NO